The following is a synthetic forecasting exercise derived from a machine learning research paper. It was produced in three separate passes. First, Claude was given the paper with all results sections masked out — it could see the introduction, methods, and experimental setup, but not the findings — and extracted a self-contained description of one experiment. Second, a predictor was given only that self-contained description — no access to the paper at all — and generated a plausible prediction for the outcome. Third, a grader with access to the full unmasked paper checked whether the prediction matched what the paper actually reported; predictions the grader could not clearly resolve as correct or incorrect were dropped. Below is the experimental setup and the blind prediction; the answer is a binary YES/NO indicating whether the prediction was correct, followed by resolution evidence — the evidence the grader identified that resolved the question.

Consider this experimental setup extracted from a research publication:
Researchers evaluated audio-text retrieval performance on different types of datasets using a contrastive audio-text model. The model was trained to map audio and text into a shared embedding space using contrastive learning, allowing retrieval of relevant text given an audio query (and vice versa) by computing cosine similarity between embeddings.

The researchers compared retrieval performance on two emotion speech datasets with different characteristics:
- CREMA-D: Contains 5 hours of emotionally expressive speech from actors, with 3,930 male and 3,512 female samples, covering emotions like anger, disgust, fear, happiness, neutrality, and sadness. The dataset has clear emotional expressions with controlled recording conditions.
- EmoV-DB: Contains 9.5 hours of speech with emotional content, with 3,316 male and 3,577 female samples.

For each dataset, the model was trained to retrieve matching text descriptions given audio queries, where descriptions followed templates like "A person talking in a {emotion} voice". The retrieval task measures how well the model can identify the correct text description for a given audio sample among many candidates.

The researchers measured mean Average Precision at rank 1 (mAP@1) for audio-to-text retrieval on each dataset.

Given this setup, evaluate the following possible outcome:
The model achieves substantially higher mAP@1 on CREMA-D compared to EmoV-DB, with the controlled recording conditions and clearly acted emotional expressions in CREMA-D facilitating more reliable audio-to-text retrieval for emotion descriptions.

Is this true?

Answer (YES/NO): YES